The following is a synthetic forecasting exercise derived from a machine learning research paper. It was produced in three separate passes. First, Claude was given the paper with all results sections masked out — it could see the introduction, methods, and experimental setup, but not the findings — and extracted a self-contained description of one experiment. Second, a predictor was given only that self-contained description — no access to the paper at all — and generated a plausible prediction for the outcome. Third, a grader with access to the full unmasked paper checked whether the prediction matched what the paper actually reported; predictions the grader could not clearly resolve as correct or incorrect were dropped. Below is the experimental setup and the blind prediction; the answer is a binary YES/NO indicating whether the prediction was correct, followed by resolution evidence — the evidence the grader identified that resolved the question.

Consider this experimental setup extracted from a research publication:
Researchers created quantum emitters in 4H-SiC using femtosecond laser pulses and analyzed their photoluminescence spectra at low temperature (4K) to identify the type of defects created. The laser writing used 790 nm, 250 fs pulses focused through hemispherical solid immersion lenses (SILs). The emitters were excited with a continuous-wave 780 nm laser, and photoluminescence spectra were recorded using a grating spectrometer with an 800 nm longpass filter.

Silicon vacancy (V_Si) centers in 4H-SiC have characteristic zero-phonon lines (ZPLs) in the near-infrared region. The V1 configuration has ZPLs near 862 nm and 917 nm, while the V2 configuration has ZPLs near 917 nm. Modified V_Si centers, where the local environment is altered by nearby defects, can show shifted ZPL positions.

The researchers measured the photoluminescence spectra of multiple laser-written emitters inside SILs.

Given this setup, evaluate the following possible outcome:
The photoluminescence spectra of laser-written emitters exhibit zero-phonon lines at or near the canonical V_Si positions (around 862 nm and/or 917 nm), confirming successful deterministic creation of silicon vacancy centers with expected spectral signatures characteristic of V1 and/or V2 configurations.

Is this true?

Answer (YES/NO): NO